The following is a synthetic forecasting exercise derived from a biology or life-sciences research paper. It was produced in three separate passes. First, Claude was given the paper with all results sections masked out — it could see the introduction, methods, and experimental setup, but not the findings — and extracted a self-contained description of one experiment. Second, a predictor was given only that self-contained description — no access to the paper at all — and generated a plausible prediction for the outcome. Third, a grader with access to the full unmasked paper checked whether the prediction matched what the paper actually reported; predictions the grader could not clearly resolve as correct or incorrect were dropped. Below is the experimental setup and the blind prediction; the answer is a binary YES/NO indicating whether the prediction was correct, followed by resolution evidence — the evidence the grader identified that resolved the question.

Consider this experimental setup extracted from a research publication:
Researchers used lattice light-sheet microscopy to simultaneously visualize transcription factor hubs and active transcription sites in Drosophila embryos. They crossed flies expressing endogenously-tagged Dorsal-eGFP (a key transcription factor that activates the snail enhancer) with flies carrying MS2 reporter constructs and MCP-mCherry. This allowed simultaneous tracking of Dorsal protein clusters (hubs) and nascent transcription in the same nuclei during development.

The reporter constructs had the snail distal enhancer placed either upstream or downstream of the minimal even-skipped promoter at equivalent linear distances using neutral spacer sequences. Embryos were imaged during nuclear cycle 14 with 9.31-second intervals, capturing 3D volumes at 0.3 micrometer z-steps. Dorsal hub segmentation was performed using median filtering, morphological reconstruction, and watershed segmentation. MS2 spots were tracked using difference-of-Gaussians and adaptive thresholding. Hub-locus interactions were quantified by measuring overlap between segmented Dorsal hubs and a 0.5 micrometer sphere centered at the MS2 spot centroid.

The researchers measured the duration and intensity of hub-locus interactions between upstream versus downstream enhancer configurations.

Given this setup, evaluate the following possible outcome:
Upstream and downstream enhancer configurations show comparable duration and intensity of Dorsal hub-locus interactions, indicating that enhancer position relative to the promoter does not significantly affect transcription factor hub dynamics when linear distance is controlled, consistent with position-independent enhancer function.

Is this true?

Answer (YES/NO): NO